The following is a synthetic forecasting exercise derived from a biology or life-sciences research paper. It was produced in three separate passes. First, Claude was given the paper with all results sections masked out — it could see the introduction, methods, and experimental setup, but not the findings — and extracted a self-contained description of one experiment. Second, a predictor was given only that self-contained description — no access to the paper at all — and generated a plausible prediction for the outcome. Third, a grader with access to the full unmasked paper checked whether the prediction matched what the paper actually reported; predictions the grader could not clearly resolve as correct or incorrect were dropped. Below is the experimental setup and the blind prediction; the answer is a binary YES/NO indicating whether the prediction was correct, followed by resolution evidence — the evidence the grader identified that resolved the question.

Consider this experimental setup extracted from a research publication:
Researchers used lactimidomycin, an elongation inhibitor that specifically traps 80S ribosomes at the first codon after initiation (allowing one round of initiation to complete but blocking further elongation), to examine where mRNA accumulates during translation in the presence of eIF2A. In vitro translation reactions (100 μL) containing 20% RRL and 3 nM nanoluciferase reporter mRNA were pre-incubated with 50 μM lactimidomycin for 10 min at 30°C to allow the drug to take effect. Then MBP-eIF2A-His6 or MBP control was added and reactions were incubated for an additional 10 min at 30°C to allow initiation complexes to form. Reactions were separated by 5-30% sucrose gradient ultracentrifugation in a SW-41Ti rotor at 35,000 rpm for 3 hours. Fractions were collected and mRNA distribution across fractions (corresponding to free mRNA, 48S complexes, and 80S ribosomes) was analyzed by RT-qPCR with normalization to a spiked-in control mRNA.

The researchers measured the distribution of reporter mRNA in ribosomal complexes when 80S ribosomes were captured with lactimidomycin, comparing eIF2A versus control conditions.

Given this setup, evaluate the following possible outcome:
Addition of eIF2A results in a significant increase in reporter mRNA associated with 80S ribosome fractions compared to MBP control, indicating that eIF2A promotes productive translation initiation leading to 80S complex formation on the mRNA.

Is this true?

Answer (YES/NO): NO